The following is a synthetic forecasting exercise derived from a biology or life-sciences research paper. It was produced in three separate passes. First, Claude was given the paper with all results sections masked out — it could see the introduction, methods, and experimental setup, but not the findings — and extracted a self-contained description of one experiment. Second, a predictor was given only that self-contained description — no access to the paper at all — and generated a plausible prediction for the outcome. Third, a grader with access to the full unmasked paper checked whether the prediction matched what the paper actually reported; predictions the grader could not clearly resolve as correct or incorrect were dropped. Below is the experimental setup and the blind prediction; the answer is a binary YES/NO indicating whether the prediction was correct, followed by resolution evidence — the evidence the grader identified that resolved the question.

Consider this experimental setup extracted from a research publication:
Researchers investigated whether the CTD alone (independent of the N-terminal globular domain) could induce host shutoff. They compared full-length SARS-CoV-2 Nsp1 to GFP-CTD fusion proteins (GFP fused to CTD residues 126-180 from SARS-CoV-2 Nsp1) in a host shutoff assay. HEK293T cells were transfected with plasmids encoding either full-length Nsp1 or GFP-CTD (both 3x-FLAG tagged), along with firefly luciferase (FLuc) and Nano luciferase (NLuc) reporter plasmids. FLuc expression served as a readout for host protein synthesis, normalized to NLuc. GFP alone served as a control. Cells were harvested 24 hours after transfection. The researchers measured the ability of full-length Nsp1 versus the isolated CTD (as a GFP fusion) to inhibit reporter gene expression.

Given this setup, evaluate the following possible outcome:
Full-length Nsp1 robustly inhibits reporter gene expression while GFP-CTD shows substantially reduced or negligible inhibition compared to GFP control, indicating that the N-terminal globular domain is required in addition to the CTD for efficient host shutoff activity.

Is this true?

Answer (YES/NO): YES